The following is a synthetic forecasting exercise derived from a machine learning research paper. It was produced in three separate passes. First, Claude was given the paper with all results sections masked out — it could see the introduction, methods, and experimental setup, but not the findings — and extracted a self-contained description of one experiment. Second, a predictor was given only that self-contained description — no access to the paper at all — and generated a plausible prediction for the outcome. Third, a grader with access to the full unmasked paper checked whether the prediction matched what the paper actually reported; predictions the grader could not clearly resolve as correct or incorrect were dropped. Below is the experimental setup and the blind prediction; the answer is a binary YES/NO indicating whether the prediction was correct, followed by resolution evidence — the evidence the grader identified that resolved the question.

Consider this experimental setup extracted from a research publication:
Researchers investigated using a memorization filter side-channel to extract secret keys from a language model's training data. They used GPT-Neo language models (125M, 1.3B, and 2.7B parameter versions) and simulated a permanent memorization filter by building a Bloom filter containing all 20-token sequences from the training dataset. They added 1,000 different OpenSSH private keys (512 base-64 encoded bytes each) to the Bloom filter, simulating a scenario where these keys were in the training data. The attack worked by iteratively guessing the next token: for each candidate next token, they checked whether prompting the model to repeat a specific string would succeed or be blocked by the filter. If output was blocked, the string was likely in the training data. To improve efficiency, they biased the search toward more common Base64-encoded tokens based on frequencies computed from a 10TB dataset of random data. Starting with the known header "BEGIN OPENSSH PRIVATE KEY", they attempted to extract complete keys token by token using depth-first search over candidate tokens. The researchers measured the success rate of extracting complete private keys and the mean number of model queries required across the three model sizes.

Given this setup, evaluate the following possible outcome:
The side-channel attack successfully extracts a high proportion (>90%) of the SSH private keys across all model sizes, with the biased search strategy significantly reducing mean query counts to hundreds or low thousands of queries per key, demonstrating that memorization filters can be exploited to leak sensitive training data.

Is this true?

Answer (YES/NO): NO